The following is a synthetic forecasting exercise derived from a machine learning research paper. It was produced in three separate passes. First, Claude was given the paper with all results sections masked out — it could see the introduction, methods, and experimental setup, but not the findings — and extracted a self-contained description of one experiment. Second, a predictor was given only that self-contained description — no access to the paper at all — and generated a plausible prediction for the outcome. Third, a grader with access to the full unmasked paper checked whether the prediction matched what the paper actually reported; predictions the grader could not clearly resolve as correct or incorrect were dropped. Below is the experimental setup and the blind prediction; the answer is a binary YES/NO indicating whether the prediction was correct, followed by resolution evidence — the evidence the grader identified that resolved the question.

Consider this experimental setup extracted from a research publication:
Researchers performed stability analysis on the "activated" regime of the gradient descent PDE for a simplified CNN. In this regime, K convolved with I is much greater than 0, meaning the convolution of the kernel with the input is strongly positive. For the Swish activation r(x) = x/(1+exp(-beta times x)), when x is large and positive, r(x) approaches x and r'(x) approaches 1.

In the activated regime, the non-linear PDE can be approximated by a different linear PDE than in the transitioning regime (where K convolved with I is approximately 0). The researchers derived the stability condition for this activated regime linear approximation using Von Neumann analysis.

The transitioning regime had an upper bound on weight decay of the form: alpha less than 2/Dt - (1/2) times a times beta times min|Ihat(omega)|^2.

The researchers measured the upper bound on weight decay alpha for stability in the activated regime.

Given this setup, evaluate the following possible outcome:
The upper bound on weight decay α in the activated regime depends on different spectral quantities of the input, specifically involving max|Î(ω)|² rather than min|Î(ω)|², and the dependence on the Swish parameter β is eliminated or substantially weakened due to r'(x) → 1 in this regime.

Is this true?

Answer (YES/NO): NO